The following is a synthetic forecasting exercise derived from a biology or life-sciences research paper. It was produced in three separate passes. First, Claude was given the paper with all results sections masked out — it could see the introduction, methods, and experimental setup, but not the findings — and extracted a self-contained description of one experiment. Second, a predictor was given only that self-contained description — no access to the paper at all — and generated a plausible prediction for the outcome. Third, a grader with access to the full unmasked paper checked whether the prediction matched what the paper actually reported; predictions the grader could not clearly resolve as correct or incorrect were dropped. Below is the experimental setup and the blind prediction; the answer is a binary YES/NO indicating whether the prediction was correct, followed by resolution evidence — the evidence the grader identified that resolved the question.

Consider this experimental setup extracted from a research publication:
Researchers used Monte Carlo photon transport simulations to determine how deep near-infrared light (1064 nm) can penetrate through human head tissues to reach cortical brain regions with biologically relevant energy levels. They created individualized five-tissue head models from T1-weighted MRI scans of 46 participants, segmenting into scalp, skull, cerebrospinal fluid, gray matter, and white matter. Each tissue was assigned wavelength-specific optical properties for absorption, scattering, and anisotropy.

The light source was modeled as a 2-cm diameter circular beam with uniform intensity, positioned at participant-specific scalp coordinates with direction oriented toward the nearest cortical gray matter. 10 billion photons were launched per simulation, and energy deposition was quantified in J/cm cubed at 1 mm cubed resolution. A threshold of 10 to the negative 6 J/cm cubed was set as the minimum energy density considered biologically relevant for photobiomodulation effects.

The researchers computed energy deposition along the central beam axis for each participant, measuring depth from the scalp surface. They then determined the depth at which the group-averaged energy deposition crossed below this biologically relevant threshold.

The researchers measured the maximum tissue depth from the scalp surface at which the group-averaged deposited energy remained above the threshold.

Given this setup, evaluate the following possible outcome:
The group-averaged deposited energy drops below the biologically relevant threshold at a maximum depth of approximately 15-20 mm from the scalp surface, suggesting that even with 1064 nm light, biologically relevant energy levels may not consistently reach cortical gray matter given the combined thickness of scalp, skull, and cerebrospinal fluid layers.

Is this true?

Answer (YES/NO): YES